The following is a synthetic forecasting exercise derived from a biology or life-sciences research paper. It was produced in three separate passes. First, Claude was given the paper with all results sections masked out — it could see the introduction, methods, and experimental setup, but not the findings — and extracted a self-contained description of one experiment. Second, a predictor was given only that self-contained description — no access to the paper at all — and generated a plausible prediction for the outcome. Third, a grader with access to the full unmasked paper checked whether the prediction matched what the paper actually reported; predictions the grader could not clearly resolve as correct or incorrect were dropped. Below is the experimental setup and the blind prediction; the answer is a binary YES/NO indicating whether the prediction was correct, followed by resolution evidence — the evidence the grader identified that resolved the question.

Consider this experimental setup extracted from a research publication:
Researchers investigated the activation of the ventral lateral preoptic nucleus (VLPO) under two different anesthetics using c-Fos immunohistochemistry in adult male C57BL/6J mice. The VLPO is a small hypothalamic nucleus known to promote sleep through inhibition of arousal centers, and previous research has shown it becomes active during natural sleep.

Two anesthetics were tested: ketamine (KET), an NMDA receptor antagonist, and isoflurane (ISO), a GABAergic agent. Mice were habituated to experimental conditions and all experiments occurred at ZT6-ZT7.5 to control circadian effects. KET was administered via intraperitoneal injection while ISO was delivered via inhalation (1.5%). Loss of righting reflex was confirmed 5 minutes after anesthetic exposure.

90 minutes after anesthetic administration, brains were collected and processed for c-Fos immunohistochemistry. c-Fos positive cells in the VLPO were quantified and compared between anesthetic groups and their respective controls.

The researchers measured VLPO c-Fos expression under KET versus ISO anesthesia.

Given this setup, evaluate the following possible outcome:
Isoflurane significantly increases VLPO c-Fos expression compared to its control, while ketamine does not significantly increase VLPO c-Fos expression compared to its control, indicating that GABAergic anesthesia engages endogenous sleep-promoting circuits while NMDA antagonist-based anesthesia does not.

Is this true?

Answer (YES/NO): YES